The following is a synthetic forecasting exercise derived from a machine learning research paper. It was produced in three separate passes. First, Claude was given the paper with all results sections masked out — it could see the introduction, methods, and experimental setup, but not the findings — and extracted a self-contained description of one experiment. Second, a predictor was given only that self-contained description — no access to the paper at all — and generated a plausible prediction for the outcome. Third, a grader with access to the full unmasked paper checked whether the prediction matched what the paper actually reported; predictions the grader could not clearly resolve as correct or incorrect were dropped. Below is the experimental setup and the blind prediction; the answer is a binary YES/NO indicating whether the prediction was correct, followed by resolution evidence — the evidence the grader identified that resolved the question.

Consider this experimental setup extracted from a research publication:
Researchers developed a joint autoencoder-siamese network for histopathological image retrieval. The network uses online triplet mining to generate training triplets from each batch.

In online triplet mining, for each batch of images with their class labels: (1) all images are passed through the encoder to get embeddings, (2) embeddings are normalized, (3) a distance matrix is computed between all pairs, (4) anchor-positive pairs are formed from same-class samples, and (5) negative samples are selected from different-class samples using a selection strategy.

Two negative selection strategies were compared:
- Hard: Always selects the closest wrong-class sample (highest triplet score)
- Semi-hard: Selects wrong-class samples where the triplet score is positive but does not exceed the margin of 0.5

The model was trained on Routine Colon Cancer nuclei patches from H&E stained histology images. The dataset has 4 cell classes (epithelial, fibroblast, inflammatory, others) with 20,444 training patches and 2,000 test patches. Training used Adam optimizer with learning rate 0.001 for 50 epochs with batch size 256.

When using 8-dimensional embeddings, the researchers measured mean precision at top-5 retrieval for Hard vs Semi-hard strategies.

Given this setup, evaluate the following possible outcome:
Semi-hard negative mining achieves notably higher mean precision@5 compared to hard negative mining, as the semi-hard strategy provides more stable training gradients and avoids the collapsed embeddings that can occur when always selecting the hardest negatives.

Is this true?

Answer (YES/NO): YES